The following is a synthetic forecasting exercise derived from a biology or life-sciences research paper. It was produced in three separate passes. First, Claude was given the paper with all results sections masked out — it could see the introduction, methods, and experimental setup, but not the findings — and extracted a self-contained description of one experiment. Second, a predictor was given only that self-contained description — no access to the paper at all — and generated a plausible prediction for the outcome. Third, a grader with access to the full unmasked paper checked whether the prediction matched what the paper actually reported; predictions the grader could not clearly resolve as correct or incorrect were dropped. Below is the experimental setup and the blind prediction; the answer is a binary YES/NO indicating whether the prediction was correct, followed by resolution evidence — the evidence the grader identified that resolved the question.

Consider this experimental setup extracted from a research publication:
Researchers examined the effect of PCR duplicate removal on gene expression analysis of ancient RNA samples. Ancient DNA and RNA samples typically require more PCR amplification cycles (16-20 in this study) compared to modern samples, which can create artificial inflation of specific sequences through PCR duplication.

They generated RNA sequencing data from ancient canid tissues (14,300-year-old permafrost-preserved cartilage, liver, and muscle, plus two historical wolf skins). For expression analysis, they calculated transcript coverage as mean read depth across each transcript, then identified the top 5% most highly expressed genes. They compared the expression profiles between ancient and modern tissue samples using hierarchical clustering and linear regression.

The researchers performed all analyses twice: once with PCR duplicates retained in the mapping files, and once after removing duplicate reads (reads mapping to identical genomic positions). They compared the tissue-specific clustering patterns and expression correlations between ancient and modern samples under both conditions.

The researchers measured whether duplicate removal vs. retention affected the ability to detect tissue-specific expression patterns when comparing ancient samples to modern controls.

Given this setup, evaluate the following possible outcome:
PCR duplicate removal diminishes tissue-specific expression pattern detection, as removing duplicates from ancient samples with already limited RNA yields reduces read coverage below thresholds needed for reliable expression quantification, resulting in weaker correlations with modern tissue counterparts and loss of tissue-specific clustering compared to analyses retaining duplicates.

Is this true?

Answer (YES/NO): NO